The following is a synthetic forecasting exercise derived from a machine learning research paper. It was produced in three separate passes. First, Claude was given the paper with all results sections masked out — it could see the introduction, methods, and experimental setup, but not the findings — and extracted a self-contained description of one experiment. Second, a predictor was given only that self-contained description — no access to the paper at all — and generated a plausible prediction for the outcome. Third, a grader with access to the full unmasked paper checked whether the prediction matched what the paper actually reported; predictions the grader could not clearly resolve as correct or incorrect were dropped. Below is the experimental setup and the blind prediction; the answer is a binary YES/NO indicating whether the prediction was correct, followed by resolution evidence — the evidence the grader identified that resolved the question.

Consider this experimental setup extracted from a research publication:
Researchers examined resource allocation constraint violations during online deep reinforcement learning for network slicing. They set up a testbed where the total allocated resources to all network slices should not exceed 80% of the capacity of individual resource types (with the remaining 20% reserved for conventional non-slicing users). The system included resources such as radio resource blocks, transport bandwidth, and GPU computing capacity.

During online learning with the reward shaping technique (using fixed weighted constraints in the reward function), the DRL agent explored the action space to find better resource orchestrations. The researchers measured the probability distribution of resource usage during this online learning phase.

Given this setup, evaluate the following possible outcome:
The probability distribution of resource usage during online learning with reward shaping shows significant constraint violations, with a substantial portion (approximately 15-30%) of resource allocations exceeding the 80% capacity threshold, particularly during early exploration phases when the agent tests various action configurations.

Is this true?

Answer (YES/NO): NO